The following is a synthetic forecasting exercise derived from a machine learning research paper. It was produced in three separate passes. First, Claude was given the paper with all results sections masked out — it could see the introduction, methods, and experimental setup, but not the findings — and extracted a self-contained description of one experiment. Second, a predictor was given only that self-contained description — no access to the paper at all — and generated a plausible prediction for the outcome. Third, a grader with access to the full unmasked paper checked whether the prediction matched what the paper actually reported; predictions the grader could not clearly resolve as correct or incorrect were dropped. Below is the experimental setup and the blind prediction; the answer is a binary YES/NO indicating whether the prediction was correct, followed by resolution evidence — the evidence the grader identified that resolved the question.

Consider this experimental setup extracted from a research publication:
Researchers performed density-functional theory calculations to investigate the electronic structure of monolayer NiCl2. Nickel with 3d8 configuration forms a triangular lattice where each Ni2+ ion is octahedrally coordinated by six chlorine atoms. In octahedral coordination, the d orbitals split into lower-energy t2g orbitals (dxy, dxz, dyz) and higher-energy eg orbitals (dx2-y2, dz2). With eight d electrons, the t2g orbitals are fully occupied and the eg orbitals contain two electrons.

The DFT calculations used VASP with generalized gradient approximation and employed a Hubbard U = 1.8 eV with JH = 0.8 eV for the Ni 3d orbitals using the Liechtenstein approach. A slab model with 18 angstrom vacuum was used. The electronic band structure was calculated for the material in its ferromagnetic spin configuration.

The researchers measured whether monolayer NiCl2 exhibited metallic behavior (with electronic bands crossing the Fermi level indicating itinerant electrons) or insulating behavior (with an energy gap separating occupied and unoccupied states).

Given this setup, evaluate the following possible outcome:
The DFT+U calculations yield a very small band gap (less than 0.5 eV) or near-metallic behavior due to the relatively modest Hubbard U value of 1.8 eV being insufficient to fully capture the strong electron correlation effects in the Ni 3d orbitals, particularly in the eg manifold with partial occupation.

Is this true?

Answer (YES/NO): NO